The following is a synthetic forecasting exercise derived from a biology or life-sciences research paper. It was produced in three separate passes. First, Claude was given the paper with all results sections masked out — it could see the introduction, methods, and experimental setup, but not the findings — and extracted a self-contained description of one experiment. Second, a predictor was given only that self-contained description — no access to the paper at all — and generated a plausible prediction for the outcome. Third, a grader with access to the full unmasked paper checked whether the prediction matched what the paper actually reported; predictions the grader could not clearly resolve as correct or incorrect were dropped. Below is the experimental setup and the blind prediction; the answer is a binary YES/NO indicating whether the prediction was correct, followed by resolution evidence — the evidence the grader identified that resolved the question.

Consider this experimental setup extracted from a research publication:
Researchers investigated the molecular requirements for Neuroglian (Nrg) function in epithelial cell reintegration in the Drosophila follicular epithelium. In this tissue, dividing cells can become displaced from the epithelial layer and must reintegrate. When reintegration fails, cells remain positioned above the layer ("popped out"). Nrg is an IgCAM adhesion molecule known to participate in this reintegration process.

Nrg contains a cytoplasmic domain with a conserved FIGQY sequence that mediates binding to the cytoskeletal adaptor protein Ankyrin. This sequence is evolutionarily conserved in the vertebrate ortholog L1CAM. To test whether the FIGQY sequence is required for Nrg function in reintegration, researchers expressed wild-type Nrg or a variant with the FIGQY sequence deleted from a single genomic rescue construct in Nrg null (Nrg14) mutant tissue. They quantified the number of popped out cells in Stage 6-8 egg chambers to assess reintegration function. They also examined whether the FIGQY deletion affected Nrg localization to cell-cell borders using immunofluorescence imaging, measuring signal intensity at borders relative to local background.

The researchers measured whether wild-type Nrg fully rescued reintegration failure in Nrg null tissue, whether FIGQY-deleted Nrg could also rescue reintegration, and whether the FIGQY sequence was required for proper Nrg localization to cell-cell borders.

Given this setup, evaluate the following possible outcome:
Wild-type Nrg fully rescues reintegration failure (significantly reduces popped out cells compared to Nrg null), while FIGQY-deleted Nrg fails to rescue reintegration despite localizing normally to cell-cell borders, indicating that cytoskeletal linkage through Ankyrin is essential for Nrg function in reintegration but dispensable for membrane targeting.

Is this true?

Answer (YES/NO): NO